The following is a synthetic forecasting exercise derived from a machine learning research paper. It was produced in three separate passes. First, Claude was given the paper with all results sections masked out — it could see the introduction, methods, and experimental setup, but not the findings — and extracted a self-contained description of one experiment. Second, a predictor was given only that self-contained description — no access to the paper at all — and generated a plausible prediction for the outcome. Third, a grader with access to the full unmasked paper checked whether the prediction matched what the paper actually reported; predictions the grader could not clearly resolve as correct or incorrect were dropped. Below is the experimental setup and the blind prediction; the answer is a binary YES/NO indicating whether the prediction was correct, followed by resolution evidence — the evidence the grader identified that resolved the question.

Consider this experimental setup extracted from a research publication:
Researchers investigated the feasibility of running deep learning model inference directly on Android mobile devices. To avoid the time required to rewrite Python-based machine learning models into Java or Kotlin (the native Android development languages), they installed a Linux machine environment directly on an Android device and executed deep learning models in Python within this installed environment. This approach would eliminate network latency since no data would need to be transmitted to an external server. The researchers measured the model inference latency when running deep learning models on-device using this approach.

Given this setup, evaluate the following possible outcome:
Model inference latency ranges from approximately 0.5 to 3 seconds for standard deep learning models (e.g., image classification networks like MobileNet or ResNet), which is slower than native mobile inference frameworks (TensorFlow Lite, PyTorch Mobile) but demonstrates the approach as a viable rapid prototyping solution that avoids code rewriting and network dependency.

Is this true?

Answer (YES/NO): NO